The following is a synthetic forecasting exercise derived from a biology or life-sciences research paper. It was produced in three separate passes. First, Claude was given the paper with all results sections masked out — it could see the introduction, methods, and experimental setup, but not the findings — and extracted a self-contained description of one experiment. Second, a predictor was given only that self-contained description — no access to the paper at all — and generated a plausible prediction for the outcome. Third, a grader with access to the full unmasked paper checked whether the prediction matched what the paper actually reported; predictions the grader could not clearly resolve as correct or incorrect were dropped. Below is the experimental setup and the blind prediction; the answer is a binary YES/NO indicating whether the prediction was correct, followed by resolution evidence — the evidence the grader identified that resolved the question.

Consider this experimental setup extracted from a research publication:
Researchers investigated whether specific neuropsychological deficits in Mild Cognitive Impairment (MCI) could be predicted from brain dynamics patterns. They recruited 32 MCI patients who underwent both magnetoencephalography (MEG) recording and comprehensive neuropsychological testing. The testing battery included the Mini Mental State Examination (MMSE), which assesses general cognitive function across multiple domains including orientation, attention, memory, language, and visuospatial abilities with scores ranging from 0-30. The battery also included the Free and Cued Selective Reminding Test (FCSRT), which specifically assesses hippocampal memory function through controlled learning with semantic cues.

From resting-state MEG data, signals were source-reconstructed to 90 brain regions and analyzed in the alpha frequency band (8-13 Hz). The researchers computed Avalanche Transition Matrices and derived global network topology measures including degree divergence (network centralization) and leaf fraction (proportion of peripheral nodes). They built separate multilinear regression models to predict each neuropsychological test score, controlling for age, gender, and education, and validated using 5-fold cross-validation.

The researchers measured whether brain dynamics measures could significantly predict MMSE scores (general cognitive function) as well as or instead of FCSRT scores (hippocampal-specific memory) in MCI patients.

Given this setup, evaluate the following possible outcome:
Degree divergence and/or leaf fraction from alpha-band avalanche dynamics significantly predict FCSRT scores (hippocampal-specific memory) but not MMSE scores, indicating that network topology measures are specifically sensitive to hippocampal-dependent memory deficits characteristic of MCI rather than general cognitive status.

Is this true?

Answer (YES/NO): NO